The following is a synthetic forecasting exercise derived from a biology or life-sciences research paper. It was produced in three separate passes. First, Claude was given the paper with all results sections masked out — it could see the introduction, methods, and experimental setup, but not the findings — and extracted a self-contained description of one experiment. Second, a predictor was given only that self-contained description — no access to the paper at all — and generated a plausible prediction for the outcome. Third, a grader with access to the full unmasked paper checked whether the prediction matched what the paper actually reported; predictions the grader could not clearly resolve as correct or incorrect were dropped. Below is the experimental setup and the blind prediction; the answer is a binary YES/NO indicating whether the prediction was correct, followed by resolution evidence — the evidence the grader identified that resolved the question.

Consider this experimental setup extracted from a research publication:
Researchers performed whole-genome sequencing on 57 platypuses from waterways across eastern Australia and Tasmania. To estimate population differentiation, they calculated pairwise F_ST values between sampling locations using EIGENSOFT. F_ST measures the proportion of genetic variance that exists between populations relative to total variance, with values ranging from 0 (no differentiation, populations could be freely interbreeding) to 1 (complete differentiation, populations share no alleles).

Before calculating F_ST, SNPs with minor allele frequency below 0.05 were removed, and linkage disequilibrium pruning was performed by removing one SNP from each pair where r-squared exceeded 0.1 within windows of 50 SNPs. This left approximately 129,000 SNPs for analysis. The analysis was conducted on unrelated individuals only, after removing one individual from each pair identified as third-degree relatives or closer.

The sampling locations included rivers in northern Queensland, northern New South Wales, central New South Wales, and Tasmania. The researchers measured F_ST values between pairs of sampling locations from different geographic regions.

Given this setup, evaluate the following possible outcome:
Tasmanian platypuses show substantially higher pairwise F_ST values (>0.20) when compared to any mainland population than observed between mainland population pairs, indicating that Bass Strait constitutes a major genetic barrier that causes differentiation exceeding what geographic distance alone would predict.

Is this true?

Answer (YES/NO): YES